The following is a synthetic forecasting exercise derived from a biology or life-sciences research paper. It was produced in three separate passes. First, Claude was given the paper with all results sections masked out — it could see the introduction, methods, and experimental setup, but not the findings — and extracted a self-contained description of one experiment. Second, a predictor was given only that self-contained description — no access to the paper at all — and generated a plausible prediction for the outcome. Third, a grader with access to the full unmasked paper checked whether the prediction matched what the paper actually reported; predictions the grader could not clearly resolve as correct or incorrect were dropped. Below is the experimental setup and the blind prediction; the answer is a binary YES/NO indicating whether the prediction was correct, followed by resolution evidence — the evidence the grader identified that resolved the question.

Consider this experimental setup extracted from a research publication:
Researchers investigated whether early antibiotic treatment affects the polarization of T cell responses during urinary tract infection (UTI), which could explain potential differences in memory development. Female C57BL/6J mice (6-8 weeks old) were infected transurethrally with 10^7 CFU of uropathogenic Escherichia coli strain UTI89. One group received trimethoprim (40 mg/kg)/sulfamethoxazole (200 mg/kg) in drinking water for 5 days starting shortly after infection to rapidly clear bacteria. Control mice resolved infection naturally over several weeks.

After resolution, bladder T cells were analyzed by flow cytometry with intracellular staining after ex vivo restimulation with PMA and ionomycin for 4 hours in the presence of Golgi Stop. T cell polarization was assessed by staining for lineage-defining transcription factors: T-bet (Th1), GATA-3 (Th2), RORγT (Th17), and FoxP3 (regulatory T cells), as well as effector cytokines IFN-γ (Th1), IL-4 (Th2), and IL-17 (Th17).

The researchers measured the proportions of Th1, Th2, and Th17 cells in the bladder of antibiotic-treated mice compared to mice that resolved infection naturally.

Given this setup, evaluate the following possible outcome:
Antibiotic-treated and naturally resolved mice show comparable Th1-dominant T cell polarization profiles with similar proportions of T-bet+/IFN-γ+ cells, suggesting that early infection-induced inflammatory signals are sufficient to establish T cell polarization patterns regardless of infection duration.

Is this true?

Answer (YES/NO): NO